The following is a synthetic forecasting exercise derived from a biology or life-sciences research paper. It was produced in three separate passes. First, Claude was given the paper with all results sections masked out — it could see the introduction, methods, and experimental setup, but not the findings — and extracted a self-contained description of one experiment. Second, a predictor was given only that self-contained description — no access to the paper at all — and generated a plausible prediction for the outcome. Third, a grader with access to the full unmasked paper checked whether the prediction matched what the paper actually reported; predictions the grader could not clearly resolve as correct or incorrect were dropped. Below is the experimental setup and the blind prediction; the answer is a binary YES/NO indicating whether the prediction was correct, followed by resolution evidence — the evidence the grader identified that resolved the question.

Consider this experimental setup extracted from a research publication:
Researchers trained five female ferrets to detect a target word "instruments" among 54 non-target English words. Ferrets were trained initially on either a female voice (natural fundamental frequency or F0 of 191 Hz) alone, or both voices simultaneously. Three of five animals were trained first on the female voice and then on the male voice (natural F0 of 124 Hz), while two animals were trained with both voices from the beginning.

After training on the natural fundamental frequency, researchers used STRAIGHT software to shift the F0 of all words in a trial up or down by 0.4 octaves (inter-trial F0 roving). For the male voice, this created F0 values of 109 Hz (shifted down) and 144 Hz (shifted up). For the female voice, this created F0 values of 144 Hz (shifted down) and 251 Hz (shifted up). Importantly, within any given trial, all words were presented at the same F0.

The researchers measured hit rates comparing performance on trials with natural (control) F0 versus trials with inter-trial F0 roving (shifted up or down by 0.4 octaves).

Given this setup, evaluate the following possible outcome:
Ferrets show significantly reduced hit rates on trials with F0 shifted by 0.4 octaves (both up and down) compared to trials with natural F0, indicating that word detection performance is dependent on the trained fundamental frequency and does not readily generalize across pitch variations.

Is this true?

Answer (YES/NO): NO